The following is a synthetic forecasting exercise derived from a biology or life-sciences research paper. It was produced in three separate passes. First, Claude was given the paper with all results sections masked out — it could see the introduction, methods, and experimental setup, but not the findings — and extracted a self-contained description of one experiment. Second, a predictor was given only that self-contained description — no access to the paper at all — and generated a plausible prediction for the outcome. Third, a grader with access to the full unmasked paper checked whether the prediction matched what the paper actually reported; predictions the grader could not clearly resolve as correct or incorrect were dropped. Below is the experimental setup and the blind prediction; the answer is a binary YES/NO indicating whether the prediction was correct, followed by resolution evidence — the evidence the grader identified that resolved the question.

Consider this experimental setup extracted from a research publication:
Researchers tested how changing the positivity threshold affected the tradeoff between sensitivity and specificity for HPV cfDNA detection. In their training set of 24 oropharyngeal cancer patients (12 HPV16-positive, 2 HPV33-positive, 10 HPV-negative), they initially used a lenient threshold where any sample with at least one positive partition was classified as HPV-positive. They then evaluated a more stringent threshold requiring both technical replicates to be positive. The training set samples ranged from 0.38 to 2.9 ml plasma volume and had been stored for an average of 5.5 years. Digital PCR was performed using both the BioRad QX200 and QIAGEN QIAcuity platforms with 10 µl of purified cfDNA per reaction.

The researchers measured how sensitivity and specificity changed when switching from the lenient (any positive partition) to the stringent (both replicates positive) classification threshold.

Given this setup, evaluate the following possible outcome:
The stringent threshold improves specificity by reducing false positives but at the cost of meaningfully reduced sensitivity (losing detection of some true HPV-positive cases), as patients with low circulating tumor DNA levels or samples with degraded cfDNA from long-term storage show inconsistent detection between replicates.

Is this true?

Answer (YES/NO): YES